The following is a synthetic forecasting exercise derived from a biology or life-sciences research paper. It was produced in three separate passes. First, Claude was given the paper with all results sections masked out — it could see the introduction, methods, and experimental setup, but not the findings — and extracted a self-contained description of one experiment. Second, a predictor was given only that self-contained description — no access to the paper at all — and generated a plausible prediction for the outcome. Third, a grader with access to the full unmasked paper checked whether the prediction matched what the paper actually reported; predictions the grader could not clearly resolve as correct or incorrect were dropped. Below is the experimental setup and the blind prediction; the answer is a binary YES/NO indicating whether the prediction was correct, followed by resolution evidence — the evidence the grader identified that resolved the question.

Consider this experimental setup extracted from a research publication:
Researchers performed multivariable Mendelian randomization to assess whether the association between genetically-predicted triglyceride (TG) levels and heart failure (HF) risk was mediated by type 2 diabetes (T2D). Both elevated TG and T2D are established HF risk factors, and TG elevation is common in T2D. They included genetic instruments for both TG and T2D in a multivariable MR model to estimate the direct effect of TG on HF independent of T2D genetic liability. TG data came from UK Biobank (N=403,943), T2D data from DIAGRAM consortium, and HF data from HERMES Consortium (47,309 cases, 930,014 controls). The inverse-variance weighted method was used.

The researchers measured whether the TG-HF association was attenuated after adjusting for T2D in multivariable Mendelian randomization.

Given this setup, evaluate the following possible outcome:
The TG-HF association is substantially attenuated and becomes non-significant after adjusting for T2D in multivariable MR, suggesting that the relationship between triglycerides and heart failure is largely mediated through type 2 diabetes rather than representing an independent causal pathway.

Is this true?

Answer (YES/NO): NO